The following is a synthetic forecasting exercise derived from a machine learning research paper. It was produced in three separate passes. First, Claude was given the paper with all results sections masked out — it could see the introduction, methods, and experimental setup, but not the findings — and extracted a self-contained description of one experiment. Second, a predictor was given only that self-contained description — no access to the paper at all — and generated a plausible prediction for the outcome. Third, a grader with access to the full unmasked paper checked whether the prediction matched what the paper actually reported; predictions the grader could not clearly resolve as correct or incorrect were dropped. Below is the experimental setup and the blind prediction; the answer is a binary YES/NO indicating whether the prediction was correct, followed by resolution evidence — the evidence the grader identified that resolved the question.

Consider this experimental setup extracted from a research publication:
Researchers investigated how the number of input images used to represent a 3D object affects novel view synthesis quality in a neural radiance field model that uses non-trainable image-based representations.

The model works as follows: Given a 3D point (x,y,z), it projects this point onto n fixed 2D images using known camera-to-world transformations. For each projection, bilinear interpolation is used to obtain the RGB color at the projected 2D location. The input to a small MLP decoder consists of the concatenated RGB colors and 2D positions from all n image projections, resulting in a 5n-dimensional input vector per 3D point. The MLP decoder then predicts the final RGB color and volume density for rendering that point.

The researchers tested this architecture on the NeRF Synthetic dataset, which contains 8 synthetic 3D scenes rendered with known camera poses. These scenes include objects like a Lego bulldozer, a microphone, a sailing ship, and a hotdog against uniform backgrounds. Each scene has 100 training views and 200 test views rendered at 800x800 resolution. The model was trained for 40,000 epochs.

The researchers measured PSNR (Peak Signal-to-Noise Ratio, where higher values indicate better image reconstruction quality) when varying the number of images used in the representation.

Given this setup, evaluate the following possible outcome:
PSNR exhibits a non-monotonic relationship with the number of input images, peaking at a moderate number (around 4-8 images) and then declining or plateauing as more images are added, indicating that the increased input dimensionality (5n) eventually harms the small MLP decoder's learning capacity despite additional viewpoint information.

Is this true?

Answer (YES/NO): NO